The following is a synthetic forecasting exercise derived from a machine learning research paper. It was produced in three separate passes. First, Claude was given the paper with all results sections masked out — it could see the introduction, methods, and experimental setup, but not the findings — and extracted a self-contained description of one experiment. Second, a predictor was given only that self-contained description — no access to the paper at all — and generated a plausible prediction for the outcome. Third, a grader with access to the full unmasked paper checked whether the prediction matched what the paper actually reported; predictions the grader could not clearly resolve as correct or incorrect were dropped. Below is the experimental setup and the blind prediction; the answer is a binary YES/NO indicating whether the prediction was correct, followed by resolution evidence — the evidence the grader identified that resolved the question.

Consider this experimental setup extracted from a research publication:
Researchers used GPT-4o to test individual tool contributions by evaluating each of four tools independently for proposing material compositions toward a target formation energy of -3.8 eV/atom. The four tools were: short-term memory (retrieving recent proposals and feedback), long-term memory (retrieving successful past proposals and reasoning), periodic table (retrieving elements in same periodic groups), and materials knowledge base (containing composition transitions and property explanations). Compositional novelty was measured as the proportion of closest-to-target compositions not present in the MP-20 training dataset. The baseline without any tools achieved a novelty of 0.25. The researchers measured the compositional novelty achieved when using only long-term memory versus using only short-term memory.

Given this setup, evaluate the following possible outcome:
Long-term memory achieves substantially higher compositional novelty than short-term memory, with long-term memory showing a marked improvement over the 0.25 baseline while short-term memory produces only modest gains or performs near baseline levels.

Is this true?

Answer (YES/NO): NO